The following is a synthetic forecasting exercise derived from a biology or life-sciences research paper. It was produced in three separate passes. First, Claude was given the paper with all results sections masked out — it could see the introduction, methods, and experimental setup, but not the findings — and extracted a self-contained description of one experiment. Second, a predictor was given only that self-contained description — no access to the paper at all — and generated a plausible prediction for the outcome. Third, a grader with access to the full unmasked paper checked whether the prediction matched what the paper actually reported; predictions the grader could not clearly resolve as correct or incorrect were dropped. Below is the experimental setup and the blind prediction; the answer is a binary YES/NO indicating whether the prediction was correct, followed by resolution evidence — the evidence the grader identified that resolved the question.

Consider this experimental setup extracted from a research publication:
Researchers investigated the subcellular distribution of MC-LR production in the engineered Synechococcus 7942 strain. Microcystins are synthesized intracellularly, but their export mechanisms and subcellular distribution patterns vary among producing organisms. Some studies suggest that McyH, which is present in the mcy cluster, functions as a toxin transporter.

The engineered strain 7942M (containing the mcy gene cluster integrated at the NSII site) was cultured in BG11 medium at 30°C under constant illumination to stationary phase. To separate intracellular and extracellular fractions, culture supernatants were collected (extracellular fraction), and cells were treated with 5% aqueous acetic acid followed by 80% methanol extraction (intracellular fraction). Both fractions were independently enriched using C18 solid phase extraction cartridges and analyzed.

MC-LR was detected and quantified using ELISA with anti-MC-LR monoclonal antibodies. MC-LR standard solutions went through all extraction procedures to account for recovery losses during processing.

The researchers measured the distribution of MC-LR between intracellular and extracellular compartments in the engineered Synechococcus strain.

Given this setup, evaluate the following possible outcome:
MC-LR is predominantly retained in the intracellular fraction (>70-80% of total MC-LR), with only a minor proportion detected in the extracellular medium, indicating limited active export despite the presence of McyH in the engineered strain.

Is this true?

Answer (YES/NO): NO